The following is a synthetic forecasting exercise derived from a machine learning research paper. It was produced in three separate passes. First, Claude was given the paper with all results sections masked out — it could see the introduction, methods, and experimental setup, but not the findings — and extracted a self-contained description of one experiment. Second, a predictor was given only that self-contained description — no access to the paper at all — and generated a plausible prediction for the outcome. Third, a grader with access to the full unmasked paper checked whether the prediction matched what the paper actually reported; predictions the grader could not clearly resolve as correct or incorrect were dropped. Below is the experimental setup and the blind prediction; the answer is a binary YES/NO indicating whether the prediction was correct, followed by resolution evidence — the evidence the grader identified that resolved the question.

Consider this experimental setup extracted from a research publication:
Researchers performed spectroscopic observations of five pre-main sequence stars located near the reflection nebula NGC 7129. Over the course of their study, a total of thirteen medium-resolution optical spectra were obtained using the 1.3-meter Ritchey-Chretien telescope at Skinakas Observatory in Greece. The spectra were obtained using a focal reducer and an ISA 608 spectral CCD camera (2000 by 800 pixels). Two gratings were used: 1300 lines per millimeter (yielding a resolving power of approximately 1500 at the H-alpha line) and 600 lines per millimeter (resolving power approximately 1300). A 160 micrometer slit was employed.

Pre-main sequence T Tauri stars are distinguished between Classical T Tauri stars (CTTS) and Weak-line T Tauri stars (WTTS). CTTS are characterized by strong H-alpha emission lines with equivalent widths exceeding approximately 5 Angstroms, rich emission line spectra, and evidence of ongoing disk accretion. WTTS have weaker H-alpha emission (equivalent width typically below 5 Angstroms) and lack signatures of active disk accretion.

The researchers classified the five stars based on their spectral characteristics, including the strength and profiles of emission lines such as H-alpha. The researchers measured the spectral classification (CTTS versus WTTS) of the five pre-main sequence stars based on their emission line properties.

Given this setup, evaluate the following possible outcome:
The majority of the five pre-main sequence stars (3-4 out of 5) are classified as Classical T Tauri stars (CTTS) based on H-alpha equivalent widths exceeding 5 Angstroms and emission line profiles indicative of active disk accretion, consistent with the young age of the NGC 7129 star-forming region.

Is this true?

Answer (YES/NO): NO